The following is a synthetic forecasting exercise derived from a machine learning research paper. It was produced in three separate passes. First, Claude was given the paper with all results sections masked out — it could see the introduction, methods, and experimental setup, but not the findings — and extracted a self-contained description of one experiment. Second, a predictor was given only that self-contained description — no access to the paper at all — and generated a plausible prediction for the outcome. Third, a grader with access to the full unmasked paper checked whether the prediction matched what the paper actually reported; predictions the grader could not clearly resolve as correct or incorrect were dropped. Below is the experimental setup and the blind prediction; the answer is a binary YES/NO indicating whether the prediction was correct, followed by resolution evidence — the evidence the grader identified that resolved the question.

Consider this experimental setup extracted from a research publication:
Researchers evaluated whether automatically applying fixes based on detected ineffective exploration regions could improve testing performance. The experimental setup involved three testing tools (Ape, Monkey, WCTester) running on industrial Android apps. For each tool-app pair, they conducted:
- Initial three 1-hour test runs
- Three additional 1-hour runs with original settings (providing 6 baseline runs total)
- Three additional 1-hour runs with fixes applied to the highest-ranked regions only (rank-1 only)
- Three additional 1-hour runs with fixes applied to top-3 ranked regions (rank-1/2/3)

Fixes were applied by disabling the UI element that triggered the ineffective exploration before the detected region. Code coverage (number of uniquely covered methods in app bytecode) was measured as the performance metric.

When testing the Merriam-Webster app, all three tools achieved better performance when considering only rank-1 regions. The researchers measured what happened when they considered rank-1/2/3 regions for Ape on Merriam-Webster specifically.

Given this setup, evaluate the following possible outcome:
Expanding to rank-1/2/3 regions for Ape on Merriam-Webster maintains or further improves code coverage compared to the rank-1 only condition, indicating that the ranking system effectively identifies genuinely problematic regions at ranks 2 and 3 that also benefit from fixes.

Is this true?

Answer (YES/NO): NO